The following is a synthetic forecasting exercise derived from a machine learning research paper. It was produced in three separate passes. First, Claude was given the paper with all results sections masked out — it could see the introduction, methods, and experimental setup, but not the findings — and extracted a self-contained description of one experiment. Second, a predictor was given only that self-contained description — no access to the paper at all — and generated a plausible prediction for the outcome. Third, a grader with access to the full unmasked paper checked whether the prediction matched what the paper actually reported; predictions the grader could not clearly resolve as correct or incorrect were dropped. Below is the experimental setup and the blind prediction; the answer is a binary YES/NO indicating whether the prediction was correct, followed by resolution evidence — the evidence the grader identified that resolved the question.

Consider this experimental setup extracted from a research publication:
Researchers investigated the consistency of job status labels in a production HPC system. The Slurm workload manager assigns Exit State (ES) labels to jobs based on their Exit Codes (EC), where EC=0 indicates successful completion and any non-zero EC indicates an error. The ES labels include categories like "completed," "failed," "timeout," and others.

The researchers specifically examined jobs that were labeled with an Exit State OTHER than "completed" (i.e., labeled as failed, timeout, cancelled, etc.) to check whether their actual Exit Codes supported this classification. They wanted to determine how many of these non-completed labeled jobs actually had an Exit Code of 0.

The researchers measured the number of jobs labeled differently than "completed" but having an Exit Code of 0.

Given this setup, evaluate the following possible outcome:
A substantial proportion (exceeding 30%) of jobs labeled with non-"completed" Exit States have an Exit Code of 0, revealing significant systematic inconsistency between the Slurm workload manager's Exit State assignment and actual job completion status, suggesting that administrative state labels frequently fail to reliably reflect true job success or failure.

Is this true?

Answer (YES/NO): YES